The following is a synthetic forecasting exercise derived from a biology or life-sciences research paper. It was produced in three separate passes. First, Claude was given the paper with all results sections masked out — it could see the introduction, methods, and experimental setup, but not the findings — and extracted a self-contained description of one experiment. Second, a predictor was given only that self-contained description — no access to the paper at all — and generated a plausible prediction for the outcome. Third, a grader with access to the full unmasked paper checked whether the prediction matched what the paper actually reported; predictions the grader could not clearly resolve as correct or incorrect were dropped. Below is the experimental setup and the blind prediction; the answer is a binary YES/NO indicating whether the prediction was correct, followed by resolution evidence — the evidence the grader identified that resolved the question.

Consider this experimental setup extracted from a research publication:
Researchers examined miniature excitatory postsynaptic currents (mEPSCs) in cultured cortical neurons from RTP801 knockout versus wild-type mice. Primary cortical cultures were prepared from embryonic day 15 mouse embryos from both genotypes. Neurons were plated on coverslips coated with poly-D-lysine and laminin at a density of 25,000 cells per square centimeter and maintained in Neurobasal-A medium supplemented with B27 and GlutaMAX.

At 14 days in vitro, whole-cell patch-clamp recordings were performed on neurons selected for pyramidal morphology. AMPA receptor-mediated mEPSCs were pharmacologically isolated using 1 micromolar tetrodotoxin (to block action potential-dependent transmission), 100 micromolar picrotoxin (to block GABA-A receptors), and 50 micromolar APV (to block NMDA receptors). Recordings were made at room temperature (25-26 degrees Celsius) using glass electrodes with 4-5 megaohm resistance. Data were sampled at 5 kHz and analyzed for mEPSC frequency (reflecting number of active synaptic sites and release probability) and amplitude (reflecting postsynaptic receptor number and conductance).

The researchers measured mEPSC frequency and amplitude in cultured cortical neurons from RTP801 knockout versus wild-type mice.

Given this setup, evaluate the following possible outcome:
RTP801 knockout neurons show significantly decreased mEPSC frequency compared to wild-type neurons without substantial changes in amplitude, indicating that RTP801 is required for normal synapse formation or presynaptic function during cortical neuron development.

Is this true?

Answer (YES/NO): NO